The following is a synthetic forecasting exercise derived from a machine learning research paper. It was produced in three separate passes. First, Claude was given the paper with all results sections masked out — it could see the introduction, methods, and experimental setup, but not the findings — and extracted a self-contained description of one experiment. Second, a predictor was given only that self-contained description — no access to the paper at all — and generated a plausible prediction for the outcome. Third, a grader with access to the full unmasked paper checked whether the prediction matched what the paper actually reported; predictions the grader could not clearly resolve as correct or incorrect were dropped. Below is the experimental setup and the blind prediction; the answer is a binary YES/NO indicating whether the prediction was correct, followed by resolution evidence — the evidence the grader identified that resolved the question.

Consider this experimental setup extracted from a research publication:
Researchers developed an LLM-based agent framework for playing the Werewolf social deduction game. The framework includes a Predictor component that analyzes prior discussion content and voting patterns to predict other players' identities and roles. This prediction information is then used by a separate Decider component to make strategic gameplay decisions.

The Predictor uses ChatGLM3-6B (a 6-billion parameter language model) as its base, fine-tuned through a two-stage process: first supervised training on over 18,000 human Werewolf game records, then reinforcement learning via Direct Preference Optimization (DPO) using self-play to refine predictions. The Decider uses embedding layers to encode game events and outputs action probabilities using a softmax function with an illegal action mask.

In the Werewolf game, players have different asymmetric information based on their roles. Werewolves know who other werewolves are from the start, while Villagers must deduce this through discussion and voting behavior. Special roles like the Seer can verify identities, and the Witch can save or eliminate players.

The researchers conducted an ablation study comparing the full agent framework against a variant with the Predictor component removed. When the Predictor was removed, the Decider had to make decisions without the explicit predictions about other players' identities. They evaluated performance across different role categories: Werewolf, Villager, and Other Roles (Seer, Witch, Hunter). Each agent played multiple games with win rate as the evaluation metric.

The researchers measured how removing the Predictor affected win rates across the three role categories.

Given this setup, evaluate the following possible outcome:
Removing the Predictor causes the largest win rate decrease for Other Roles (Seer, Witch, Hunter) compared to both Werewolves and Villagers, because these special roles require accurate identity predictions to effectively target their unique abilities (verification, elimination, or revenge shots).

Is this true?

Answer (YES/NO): NO